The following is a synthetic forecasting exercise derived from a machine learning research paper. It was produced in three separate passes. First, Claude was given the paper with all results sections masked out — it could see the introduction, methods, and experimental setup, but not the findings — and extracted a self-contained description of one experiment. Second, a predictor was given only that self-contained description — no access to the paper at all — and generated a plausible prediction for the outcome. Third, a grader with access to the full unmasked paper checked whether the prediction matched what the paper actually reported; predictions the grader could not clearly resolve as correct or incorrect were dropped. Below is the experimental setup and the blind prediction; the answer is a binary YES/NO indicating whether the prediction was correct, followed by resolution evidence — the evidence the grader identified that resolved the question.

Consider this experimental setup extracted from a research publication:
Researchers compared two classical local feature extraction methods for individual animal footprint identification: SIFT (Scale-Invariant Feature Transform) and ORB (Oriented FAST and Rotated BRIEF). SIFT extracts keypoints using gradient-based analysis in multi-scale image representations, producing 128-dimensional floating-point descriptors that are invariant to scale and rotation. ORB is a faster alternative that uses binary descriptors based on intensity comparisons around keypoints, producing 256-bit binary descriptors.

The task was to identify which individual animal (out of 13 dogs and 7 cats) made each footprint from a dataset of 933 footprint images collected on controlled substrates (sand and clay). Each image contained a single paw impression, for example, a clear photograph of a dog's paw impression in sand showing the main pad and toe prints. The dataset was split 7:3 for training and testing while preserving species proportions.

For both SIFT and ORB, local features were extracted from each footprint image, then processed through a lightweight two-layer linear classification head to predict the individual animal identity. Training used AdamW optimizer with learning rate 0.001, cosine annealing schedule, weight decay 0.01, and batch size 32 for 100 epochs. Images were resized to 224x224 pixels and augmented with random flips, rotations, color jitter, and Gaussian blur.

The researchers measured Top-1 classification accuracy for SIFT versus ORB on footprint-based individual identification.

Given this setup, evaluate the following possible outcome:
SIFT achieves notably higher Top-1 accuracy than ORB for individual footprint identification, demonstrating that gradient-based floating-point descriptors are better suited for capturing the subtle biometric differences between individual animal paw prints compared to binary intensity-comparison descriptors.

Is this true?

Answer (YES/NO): YES